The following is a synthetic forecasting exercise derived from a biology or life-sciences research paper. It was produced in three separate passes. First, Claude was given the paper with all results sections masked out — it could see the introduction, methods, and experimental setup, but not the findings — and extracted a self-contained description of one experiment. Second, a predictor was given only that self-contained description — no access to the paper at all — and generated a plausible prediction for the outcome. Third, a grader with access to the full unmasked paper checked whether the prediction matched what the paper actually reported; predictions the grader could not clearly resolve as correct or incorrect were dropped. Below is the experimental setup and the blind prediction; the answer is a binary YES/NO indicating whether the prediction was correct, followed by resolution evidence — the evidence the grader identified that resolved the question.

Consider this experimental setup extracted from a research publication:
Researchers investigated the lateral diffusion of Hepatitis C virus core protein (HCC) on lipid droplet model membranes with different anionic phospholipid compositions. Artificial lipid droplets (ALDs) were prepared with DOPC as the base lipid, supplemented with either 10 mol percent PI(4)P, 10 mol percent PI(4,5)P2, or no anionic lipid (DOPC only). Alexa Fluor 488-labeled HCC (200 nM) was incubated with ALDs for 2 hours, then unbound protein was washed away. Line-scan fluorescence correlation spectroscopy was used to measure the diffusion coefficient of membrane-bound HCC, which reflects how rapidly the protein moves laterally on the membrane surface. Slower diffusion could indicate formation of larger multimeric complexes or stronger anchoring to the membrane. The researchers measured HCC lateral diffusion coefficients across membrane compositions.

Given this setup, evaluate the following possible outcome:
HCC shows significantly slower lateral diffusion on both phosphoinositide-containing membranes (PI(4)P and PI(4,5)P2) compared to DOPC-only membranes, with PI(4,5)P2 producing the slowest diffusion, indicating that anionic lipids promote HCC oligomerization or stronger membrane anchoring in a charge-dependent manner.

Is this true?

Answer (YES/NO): NO